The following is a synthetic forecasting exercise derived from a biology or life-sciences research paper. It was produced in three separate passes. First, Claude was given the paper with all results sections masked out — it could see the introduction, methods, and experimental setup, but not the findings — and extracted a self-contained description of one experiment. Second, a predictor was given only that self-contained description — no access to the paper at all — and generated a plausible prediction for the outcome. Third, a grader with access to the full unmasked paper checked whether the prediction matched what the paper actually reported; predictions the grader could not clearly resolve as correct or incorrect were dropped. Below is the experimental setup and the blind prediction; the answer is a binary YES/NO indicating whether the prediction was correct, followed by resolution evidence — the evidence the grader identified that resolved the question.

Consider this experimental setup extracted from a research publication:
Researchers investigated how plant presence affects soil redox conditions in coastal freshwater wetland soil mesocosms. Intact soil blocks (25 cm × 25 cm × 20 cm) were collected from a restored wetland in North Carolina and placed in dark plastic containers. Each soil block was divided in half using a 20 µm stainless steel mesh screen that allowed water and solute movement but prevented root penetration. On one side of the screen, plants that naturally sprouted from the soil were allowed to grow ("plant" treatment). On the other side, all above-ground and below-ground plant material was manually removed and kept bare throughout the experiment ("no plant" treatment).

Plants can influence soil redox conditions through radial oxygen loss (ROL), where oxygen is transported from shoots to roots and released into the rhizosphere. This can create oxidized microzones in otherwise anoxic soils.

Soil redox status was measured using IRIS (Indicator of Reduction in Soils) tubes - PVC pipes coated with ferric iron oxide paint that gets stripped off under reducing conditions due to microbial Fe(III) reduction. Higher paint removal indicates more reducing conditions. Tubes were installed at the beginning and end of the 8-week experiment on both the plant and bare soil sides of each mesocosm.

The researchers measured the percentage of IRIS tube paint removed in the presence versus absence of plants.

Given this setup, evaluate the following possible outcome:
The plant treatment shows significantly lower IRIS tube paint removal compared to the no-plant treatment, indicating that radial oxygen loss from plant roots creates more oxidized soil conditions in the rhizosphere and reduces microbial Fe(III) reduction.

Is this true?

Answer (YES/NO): NO